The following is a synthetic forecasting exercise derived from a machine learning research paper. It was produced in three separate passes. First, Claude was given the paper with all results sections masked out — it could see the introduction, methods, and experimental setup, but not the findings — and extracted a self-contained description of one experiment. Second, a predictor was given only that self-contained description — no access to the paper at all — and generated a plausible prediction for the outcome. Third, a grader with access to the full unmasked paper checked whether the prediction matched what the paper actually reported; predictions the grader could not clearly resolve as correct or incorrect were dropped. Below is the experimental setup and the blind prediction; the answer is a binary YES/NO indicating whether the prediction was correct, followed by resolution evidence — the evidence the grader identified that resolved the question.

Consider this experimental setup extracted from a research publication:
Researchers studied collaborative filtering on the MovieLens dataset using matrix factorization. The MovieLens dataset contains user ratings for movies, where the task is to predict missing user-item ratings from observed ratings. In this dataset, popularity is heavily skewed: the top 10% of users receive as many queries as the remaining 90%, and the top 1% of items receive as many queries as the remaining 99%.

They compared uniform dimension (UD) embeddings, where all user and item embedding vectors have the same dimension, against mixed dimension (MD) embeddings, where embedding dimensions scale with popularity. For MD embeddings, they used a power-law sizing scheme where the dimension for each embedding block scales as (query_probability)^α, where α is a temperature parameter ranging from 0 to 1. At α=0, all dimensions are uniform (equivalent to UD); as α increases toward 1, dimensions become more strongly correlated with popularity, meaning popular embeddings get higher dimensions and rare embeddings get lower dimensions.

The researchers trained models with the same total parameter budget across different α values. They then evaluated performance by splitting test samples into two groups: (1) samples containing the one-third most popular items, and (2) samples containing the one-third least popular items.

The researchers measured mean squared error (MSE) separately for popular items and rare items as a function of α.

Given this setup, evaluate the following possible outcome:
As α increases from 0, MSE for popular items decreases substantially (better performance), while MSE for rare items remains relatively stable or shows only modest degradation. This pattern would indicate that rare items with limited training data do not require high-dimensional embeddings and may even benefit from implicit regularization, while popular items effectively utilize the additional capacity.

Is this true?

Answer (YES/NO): YES